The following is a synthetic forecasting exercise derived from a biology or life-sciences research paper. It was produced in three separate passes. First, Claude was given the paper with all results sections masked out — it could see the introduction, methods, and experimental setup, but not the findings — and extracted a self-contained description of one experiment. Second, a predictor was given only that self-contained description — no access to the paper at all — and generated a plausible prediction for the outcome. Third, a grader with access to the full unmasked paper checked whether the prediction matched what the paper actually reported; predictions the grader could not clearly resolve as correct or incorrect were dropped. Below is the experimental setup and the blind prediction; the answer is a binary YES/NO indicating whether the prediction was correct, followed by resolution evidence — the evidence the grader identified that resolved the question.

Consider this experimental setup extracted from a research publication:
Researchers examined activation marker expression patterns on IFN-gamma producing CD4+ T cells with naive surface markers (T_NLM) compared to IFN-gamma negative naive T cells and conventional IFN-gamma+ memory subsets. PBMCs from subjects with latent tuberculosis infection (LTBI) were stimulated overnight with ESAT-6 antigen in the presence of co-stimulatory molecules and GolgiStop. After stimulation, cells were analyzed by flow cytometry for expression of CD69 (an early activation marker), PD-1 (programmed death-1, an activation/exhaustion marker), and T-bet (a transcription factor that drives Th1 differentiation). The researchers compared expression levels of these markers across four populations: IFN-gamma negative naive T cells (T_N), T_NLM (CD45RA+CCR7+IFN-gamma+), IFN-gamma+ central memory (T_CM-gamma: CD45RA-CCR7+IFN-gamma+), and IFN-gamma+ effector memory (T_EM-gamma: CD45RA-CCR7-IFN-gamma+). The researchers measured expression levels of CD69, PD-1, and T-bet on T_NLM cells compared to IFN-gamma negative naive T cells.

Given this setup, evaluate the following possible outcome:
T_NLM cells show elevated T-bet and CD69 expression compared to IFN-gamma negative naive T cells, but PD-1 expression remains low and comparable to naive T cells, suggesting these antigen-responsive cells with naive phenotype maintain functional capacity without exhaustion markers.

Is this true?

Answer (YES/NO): NO